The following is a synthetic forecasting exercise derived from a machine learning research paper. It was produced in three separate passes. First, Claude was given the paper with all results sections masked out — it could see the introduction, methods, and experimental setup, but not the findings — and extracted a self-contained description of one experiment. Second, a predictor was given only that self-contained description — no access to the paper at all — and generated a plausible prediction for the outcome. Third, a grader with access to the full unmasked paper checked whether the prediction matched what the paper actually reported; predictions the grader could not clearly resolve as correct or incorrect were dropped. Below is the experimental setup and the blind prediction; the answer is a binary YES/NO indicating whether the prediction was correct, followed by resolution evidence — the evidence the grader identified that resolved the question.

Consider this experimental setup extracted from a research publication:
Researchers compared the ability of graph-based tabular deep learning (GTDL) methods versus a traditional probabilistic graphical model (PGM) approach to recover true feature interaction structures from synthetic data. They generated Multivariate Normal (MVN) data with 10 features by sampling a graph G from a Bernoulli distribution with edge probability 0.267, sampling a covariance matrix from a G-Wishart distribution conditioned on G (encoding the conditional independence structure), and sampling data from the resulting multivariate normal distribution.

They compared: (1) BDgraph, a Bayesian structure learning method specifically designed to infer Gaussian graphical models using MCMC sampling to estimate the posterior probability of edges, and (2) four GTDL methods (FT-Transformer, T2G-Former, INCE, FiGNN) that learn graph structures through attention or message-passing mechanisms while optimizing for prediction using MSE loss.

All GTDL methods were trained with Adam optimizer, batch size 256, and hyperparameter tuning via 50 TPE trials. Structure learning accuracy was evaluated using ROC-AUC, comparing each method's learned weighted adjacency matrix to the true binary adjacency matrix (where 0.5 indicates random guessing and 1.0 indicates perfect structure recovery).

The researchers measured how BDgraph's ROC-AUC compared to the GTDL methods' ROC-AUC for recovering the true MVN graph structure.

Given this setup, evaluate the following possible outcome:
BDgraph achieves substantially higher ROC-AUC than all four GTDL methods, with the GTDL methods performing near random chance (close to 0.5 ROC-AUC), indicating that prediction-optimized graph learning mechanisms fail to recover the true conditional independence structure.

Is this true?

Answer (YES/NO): YES